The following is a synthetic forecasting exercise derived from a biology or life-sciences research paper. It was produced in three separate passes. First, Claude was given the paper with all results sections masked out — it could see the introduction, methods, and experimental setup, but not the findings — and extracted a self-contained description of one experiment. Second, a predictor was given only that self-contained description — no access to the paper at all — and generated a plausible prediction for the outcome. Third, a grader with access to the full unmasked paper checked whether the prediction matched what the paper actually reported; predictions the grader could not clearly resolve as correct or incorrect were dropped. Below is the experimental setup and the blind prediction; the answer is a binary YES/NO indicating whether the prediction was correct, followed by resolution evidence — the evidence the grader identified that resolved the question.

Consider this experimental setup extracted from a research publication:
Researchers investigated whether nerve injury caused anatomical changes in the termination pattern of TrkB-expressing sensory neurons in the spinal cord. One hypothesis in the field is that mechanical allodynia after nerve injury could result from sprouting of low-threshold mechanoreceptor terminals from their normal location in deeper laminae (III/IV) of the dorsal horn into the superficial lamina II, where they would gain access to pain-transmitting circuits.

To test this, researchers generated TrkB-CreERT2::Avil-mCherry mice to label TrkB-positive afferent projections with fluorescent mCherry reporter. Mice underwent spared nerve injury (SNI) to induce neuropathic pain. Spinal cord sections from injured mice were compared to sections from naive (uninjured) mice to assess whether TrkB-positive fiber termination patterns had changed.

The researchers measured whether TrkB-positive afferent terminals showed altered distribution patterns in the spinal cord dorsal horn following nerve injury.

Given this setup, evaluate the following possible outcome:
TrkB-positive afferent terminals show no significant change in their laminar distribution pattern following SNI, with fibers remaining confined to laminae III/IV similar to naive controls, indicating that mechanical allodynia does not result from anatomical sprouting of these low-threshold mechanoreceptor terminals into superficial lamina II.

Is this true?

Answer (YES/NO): YES